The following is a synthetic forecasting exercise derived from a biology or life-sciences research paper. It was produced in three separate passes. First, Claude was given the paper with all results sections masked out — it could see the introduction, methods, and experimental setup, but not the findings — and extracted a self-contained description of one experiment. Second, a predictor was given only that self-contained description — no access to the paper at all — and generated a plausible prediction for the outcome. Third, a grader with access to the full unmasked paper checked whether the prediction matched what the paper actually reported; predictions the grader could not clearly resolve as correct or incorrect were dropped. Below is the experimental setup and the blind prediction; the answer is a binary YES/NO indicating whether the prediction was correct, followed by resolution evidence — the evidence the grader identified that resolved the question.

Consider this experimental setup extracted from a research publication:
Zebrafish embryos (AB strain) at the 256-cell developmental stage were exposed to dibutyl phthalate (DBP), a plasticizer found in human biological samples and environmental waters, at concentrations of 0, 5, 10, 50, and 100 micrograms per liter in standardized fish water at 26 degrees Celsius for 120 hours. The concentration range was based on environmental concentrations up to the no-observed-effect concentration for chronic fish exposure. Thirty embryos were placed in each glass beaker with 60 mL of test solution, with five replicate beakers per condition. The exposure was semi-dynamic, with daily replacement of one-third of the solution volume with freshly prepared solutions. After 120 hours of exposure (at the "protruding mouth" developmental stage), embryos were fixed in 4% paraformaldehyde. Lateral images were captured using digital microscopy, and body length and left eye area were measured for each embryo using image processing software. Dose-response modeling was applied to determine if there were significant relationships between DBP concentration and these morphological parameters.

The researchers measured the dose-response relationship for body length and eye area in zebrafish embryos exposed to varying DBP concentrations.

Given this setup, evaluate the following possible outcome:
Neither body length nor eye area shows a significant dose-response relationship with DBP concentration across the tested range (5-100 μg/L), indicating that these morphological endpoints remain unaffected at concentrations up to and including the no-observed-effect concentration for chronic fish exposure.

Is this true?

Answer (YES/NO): NO